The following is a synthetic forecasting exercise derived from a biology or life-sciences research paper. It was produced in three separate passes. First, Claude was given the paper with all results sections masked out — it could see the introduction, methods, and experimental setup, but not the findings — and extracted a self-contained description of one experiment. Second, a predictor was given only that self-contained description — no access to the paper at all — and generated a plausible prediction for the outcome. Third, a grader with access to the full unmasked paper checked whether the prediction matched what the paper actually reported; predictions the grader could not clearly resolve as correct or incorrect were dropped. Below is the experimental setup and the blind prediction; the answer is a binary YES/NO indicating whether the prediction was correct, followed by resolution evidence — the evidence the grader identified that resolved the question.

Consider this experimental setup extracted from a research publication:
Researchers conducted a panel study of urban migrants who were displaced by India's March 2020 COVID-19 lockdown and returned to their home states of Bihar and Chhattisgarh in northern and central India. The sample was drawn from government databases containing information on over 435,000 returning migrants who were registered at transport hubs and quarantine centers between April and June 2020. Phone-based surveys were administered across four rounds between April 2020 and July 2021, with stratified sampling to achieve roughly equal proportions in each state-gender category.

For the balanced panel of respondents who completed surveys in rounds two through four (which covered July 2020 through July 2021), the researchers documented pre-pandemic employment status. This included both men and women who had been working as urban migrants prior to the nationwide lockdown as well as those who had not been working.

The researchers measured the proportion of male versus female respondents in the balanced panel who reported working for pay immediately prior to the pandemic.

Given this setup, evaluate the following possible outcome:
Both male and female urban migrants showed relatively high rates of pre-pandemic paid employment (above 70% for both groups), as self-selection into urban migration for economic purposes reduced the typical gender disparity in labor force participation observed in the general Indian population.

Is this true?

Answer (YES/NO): NO